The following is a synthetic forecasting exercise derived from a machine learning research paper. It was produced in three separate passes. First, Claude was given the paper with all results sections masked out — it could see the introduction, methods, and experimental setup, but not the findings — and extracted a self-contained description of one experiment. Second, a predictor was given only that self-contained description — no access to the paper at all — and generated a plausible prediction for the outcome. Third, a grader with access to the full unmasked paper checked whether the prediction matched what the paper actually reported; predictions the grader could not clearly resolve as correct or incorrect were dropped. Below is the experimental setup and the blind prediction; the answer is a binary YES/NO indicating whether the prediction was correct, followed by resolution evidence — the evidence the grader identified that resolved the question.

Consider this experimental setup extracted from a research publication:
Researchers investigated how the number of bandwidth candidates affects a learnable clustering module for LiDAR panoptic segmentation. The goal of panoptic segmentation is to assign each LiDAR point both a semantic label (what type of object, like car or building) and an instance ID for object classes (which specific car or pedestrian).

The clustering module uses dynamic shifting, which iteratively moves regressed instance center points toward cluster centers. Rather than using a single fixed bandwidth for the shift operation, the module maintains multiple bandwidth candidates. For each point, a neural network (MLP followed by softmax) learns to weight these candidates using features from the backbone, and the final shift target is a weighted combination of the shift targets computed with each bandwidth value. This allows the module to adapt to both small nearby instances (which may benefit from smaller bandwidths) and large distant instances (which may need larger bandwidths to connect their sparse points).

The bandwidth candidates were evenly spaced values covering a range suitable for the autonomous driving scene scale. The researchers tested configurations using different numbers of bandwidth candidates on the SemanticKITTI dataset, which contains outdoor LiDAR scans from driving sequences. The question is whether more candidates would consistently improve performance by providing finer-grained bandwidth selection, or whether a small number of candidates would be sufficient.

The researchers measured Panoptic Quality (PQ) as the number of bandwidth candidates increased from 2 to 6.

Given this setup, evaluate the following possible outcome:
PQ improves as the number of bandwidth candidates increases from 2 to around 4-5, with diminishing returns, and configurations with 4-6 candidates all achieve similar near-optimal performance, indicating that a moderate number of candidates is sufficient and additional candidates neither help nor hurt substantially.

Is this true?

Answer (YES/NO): NO